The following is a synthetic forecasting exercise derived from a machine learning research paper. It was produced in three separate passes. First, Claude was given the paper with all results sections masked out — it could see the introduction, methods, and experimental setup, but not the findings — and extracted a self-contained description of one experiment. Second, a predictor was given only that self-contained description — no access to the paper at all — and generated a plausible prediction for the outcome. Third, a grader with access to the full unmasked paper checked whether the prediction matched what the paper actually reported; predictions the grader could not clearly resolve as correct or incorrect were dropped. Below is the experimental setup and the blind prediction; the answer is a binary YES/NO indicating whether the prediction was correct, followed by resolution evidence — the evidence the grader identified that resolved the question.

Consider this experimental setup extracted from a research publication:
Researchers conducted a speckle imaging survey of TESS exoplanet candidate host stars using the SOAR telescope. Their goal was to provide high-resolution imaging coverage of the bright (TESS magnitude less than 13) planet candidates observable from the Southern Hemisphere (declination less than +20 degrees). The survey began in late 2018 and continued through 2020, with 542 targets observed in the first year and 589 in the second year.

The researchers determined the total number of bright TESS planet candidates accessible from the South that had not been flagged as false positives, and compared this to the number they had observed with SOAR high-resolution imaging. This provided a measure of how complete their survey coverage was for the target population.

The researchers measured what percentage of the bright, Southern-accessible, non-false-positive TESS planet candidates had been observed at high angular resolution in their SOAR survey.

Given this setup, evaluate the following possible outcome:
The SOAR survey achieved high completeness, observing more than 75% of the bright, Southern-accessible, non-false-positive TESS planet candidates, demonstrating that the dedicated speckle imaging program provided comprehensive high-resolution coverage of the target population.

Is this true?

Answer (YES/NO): YES